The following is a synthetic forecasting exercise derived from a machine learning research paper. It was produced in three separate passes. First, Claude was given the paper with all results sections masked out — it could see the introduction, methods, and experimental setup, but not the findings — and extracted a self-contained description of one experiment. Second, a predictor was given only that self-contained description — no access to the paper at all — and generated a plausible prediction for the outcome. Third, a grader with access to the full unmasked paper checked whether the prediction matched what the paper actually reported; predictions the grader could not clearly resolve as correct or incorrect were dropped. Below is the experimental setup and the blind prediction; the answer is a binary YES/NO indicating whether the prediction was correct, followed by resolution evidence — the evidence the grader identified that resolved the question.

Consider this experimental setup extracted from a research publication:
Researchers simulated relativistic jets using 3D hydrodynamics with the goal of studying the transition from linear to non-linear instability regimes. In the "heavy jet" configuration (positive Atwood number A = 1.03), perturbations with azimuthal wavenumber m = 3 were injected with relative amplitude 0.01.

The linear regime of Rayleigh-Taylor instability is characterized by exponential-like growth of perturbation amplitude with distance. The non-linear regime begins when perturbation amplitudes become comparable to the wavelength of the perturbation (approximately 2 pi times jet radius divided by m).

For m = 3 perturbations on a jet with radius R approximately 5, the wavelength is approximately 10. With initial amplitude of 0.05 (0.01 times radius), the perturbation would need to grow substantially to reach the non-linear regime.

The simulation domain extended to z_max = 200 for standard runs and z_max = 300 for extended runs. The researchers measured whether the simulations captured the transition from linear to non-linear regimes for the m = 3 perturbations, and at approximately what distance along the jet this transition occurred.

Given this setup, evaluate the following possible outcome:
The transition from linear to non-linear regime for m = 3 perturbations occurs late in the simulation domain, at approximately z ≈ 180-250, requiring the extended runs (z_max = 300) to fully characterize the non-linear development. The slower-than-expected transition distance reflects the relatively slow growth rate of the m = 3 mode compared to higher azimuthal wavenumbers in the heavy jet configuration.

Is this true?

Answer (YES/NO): YES